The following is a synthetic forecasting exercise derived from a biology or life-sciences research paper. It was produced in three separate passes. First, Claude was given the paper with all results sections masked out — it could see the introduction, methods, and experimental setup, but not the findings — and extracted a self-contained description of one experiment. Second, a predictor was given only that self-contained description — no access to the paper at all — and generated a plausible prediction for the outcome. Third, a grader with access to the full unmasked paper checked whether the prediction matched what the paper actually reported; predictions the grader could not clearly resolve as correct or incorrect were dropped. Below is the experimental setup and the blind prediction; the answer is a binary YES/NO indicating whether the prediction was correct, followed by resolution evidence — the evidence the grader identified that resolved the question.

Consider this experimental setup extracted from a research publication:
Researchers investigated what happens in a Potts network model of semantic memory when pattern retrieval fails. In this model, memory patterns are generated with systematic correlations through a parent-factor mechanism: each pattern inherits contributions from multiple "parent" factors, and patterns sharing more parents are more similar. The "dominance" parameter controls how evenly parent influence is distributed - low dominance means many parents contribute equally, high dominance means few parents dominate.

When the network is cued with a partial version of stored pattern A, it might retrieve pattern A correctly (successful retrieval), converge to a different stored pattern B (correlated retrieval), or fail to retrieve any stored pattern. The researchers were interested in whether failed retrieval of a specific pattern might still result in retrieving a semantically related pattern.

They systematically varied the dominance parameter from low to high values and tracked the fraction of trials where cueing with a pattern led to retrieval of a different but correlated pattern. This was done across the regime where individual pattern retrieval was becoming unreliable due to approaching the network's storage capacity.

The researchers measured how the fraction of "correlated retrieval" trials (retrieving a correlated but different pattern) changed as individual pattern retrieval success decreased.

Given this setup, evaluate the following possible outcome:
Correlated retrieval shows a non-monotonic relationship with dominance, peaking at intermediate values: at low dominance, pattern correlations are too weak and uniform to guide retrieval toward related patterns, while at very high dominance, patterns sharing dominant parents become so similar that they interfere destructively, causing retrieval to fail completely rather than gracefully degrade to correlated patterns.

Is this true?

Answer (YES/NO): NO